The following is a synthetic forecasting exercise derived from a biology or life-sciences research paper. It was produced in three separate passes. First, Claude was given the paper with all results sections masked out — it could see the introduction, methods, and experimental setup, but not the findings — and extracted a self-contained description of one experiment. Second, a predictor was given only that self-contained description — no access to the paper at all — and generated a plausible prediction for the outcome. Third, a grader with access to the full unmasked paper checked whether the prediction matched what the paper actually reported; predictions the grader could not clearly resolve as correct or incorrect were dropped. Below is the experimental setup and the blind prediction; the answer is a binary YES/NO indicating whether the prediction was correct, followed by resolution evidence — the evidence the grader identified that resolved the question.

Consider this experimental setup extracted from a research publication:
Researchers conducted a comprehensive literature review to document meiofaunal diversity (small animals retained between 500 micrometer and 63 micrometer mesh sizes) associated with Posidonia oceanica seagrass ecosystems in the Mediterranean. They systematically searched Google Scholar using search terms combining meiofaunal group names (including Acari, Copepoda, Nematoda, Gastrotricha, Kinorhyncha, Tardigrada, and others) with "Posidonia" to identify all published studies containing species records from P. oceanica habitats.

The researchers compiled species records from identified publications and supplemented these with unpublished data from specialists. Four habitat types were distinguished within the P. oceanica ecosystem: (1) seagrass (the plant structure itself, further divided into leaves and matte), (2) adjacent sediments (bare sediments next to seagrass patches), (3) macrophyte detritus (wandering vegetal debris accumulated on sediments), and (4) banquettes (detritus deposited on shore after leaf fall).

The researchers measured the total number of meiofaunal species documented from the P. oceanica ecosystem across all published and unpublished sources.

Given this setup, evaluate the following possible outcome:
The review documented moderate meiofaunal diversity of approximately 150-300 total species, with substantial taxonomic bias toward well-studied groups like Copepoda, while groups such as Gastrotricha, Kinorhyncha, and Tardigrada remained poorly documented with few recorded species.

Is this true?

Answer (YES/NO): NO